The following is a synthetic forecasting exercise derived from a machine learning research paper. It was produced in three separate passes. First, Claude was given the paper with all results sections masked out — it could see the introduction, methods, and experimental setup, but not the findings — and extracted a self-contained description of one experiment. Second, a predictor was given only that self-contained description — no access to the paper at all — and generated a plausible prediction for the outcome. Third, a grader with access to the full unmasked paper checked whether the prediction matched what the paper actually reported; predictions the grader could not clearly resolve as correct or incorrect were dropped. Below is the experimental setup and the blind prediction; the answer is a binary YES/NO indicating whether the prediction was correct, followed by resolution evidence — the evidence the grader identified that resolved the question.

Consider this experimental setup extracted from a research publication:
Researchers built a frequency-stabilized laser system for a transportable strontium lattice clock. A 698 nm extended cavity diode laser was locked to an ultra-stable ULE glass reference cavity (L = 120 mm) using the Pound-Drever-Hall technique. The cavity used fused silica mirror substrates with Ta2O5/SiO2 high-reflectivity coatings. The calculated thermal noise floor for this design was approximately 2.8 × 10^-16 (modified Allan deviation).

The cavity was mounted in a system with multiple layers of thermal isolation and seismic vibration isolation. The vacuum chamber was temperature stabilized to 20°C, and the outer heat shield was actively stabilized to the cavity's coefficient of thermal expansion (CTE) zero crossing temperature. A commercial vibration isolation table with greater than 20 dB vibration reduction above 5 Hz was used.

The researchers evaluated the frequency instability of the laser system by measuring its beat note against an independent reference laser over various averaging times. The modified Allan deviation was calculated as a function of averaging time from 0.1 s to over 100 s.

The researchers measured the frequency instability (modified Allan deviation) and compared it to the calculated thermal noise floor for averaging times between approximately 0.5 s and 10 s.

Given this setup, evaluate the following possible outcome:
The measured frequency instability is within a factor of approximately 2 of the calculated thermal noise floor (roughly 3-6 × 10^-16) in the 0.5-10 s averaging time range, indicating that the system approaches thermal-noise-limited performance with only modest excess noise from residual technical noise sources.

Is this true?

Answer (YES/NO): YES